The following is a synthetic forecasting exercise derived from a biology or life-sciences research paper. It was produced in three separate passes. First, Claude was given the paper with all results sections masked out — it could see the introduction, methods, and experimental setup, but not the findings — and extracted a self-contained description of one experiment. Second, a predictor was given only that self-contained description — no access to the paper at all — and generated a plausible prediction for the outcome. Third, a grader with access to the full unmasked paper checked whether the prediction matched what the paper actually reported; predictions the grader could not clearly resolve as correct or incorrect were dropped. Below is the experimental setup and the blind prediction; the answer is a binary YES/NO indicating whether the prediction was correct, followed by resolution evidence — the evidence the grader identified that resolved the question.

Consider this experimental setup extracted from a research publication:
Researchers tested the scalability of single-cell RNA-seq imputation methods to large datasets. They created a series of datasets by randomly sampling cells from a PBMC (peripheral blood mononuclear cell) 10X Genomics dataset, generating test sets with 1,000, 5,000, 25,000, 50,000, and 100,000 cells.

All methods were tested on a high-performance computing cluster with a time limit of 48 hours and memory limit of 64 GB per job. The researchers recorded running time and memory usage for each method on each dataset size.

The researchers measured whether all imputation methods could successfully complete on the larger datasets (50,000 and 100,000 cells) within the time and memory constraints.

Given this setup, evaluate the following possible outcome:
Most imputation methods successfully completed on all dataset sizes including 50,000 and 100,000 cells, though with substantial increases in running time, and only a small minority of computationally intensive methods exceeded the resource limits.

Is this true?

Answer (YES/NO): NO